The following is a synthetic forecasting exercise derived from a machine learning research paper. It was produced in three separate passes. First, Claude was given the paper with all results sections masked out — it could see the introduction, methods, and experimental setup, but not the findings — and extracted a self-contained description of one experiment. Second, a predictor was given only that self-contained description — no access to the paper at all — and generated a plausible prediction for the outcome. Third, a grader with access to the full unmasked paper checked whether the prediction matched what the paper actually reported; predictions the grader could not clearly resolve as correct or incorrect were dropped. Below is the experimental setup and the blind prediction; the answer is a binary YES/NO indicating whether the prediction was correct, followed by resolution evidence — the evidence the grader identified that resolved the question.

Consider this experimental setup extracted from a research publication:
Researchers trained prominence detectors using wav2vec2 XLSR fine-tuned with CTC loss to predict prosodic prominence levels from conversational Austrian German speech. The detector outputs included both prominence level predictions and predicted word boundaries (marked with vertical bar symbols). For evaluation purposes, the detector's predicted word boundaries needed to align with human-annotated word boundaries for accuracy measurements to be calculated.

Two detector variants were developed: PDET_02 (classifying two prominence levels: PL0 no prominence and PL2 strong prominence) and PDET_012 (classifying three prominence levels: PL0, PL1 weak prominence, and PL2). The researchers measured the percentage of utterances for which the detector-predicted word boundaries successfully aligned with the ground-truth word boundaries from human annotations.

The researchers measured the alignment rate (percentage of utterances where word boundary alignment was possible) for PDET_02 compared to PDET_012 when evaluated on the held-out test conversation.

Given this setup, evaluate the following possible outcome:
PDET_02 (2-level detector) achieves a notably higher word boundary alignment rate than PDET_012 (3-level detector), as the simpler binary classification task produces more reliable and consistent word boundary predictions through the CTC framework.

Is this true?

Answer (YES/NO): NO